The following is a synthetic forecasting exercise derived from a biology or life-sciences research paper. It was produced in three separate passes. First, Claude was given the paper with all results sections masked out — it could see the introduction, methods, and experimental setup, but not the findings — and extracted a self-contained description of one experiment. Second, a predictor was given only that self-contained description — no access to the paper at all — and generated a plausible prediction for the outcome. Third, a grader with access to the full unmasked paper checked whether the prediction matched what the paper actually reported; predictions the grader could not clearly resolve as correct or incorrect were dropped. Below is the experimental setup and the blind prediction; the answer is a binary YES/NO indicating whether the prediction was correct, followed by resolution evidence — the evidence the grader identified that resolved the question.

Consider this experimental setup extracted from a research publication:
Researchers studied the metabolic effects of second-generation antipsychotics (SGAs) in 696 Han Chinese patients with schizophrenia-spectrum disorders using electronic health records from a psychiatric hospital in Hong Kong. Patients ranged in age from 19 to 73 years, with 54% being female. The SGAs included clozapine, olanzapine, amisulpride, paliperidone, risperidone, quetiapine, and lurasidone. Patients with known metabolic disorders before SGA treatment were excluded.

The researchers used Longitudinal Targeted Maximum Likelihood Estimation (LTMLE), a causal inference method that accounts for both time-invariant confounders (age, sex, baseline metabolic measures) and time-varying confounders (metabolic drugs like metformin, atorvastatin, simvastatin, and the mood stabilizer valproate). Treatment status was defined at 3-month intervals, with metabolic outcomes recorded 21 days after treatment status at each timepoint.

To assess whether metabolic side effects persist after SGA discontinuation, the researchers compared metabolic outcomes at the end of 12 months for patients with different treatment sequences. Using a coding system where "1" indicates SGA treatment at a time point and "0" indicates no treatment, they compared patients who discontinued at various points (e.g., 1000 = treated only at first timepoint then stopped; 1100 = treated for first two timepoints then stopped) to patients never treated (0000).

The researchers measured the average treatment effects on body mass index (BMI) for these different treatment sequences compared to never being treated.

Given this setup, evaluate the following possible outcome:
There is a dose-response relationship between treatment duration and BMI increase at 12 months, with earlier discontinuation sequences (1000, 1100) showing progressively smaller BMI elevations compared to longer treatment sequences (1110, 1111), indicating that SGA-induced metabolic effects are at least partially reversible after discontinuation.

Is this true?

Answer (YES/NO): NO